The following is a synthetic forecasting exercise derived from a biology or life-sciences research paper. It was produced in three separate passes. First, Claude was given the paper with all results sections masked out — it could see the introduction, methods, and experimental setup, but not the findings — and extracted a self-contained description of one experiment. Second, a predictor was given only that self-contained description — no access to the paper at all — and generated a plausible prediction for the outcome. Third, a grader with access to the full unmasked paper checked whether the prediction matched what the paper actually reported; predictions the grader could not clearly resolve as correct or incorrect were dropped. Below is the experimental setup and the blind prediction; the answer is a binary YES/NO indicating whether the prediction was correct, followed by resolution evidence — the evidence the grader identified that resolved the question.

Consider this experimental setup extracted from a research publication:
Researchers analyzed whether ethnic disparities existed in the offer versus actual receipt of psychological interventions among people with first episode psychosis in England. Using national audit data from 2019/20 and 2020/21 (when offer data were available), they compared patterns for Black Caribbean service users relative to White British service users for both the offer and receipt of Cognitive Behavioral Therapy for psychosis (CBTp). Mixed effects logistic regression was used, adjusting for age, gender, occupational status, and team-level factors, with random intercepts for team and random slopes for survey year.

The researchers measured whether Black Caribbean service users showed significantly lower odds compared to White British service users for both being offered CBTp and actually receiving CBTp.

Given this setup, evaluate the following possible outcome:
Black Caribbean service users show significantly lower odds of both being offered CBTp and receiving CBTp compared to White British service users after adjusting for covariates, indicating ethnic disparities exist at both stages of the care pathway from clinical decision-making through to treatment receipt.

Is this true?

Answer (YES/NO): NO